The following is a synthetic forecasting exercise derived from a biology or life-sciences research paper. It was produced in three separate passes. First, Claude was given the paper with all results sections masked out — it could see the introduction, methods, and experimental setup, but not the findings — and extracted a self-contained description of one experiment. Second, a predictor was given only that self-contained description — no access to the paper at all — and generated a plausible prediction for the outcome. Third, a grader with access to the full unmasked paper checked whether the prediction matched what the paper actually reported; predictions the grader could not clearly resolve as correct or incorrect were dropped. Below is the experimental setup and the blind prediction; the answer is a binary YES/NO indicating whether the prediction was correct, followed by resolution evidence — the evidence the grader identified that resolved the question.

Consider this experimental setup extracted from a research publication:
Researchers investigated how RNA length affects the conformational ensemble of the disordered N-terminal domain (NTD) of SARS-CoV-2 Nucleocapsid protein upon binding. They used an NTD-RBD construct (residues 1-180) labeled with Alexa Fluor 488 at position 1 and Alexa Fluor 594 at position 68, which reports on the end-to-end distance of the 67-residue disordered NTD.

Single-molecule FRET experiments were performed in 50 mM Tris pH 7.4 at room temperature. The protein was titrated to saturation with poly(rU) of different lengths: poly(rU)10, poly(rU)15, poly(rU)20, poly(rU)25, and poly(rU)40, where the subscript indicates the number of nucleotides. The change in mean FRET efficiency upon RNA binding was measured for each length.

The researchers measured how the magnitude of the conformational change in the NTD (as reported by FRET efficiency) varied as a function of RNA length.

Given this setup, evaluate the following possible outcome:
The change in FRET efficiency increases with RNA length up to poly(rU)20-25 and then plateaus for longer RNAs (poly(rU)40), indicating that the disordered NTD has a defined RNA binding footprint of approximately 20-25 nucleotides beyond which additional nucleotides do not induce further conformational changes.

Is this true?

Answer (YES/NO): NO